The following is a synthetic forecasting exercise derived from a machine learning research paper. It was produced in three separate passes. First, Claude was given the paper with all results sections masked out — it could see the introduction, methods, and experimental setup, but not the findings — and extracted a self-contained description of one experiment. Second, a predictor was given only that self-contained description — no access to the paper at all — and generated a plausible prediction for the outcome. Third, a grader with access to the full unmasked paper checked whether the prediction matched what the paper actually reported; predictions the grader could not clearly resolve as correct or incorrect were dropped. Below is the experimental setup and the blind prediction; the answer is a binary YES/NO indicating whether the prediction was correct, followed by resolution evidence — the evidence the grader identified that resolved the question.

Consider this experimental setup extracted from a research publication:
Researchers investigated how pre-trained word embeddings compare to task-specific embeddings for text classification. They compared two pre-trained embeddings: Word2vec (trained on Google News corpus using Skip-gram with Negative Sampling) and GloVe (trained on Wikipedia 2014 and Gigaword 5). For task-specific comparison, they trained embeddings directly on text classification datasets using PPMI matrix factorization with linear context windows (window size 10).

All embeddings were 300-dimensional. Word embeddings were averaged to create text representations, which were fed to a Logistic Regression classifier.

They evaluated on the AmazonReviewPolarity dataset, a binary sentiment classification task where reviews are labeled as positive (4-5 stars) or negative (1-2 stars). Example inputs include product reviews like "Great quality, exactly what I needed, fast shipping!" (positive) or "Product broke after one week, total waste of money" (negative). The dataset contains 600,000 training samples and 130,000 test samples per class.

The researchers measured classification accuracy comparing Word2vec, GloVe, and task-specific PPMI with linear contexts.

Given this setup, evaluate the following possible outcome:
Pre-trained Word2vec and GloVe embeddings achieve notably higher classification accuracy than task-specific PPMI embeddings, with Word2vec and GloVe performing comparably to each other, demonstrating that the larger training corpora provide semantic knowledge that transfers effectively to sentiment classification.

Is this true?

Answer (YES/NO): NO